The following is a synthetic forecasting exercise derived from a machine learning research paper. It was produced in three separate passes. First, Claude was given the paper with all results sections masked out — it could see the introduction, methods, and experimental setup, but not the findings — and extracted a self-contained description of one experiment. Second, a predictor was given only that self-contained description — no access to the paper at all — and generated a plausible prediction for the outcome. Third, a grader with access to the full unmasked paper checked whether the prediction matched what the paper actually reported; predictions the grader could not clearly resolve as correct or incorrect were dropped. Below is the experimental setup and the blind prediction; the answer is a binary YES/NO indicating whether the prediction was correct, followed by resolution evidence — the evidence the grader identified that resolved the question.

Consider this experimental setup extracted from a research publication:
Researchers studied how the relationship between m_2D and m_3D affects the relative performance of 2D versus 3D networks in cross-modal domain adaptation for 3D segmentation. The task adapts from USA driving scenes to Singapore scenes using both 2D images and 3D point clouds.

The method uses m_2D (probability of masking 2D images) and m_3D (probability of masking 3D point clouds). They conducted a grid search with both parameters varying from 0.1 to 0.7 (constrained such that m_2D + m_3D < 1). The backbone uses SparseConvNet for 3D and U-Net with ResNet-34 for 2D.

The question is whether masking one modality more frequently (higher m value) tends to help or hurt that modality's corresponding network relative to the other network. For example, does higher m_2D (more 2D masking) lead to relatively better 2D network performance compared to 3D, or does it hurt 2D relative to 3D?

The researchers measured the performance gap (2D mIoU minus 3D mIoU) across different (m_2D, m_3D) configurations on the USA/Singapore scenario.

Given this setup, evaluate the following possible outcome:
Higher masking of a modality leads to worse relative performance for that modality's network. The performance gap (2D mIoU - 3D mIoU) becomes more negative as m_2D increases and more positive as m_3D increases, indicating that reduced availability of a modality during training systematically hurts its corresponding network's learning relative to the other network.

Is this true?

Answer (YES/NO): NO